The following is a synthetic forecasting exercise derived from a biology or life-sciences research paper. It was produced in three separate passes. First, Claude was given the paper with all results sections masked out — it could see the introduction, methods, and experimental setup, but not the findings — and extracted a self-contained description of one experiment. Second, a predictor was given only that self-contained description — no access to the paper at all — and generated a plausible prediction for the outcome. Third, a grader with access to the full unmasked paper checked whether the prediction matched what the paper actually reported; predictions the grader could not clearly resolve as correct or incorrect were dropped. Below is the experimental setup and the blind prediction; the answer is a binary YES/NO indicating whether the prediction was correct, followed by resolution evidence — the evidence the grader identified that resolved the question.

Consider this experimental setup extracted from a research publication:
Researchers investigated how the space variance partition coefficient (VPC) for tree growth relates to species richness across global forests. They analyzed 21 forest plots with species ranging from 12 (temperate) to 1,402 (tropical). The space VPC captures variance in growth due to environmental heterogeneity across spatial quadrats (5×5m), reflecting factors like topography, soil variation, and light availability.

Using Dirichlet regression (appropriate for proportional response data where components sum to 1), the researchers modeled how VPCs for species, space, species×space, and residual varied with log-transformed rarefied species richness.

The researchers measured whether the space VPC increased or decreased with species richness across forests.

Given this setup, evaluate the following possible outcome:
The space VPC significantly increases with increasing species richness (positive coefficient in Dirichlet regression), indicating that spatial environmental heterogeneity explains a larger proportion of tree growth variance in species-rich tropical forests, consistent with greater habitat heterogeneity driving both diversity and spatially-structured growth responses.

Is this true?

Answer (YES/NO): NO